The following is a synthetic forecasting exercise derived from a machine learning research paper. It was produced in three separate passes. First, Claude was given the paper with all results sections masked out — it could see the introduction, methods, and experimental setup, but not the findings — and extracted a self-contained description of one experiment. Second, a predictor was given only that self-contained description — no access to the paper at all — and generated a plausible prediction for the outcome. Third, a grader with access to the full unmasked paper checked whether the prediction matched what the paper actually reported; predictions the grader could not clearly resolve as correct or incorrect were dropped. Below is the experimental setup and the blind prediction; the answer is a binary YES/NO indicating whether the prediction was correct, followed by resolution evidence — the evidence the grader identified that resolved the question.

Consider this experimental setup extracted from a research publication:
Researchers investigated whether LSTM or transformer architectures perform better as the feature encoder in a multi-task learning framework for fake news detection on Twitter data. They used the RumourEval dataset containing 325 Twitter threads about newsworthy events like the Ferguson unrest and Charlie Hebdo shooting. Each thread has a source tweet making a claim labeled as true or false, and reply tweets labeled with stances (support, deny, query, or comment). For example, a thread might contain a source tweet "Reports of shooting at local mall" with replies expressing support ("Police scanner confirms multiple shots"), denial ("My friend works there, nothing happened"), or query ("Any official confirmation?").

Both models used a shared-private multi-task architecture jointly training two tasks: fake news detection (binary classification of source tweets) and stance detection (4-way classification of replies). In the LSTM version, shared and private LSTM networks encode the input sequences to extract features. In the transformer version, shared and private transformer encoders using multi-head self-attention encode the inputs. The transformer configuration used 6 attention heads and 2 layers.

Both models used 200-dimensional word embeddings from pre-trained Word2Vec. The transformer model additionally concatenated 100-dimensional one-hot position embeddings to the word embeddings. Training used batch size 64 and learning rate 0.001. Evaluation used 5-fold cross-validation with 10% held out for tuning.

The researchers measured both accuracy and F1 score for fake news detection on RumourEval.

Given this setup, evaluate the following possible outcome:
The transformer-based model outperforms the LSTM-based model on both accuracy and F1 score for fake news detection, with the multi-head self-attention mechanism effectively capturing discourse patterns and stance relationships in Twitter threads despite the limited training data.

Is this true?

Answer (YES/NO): NO